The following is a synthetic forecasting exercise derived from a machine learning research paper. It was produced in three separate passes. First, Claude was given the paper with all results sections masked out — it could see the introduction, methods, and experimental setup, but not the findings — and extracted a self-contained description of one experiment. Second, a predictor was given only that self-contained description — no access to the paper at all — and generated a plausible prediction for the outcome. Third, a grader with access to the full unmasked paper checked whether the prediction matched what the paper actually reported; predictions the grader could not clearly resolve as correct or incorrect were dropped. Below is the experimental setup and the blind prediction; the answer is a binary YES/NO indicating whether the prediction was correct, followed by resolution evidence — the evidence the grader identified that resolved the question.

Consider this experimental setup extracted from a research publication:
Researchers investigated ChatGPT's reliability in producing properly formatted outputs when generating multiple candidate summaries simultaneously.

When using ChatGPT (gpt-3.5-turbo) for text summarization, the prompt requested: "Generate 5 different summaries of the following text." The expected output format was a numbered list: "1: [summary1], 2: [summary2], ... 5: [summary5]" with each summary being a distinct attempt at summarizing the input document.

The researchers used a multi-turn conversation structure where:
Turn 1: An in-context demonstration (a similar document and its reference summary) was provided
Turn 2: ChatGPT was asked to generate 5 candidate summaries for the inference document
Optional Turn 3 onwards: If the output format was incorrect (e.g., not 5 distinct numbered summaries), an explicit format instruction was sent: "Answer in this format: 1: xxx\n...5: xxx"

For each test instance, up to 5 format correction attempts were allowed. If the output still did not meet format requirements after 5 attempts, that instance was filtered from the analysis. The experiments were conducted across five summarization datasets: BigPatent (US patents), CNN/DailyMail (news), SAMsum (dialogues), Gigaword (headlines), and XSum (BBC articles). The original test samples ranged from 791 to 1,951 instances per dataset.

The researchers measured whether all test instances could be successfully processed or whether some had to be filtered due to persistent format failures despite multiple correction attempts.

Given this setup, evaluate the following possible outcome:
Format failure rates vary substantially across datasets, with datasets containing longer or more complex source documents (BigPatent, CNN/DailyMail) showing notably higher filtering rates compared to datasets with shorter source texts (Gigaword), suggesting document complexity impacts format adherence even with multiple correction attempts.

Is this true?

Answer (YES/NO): NO